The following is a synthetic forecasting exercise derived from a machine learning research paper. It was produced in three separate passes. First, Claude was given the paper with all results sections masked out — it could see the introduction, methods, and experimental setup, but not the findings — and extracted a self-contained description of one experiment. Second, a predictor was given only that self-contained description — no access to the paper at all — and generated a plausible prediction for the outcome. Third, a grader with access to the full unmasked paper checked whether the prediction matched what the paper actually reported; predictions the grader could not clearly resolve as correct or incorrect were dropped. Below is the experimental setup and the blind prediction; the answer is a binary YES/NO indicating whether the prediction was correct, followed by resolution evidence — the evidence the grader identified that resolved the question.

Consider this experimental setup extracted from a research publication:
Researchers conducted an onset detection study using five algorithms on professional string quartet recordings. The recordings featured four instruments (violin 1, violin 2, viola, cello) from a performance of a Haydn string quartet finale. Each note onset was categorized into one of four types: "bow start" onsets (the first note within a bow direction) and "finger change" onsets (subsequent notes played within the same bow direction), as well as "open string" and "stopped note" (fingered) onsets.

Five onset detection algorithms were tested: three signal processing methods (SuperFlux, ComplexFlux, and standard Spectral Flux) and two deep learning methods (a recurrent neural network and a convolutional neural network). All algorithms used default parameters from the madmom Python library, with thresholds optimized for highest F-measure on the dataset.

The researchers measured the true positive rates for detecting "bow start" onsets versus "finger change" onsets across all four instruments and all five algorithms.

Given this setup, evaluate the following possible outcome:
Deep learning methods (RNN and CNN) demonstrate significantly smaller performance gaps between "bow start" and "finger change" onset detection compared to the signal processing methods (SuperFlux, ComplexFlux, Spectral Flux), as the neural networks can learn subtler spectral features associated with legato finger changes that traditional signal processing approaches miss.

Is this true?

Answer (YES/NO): YES